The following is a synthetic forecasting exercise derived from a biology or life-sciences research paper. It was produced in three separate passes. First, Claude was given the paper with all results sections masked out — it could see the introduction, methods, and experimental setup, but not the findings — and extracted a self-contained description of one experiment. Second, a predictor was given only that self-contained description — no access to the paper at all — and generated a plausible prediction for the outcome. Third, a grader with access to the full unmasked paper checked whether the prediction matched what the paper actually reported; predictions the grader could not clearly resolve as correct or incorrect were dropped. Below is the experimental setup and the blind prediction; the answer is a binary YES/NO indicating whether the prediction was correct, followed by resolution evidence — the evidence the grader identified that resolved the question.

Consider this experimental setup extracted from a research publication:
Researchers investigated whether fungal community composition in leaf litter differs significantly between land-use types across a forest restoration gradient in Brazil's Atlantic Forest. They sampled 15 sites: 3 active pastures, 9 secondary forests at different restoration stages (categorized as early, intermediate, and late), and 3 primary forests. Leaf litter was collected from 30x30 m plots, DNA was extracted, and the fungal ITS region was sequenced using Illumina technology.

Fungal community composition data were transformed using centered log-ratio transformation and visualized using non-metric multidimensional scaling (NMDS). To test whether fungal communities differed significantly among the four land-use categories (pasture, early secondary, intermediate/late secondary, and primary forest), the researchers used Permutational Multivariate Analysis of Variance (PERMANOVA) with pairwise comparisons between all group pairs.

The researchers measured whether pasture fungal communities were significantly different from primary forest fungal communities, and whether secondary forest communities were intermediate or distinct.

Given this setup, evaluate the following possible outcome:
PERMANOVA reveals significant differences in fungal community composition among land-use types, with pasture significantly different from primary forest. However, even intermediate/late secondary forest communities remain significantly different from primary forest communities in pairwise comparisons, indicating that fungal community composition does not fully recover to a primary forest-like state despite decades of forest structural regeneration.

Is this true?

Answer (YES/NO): NO